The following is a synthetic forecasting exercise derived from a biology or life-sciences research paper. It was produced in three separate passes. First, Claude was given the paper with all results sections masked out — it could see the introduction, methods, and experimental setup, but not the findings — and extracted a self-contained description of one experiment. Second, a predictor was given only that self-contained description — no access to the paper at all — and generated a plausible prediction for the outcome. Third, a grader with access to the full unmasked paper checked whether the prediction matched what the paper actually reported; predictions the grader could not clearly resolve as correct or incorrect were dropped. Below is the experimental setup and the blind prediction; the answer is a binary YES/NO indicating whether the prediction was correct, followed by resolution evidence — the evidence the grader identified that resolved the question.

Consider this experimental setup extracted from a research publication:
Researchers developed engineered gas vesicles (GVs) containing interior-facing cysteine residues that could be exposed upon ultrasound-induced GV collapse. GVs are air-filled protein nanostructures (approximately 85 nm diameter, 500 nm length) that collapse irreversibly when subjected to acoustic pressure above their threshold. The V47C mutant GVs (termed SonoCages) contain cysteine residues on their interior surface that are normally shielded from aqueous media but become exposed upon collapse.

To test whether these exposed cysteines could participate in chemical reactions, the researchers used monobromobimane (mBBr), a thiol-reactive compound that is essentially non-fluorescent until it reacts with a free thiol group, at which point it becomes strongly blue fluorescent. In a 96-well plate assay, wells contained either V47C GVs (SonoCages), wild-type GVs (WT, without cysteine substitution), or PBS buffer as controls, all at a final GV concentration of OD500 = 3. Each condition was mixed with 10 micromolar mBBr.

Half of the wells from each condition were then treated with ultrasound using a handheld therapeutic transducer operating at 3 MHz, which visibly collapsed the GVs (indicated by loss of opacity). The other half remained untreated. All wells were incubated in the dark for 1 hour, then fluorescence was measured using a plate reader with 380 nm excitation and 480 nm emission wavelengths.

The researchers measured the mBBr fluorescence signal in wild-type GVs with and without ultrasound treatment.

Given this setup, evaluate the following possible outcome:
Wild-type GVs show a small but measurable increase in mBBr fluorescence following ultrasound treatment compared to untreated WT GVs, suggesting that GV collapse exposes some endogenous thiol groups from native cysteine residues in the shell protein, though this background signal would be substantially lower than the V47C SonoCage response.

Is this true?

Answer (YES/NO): NO